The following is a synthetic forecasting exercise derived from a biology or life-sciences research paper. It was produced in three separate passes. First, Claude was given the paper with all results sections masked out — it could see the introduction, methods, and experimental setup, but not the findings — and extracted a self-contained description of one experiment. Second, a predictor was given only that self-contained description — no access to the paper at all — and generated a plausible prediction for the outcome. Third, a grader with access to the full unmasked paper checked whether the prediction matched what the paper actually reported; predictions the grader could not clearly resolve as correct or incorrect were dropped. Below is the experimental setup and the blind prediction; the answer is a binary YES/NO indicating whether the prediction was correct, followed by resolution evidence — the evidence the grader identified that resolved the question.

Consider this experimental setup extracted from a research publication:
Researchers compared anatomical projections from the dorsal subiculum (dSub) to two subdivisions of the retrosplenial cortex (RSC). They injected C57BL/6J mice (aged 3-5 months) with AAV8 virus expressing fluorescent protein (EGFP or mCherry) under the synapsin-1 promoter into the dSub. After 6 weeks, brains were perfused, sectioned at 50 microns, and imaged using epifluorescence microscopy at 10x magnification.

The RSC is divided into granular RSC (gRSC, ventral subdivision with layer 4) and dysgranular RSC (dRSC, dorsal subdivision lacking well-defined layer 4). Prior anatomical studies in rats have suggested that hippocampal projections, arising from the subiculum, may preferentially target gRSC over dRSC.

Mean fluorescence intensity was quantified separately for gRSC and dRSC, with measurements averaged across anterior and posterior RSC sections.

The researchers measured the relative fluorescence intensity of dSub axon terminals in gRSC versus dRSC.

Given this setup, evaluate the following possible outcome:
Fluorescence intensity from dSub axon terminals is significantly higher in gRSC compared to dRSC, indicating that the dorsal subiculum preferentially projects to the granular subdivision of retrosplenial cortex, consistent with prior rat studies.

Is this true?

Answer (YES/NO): YES